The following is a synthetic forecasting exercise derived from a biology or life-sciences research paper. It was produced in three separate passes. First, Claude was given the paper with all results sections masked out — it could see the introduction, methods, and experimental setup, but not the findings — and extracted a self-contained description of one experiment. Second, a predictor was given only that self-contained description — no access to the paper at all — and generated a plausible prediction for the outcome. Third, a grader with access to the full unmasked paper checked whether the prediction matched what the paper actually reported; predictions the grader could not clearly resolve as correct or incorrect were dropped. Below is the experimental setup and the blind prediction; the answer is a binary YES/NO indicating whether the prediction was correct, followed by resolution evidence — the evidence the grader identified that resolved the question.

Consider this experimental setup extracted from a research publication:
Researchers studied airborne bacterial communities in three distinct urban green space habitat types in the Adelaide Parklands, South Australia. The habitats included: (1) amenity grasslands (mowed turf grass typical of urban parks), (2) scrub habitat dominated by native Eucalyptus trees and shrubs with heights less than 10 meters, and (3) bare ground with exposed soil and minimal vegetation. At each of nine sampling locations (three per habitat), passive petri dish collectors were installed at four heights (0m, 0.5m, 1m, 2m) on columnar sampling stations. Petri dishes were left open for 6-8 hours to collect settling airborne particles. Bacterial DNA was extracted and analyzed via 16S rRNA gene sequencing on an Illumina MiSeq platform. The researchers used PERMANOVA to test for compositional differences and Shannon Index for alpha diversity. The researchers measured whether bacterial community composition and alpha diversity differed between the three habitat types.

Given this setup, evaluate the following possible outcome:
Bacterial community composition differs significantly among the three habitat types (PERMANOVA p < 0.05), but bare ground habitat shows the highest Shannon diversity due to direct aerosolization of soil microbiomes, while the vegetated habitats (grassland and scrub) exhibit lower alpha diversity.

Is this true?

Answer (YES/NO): NO